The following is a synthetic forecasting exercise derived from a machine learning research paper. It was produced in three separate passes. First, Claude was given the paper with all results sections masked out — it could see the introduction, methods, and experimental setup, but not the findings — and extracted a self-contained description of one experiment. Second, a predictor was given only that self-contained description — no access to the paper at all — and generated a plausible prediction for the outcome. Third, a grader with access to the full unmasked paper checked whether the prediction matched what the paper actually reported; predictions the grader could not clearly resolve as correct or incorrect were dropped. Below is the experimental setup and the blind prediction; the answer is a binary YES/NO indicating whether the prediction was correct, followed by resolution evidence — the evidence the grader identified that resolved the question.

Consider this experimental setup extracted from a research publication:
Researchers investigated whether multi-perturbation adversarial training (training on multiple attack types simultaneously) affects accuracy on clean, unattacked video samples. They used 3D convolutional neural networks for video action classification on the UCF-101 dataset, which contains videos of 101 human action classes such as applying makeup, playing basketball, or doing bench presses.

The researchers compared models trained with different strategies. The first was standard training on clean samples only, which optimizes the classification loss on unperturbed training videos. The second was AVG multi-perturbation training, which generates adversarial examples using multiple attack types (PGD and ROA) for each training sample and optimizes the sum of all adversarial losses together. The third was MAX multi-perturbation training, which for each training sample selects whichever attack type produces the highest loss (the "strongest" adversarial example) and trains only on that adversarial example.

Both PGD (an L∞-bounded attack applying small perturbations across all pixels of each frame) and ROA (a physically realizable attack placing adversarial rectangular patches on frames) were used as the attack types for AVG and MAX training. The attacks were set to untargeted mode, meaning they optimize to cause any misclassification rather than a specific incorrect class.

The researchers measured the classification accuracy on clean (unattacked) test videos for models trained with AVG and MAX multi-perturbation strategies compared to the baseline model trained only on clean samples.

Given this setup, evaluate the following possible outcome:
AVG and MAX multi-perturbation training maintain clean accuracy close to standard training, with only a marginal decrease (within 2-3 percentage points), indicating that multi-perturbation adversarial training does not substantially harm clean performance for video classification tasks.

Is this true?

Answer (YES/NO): NO